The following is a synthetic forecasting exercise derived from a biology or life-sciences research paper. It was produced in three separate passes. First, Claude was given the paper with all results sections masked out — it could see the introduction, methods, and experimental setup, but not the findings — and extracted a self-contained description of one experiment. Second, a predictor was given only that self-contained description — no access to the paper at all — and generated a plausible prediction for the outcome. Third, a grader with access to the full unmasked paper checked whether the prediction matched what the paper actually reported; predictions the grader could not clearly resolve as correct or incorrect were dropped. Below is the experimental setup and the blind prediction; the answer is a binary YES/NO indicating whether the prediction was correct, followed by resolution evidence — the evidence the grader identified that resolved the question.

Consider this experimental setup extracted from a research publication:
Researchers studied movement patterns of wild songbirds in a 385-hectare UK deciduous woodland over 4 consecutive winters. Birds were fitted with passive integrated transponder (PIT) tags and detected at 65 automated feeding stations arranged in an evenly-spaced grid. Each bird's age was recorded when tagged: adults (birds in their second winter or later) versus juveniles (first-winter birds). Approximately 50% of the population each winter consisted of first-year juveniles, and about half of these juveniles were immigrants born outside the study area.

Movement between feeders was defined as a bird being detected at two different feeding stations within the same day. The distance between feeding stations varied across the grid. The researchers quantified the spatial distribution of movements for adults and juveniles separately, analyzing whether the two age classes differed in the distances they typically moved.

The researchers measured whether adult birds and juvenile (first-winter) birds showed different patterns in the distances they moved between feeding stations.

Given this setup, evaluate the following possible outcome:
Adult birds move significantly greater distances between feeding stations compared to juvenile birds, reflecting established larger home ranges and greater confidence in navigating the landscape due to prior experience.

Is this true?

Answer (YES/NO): NO